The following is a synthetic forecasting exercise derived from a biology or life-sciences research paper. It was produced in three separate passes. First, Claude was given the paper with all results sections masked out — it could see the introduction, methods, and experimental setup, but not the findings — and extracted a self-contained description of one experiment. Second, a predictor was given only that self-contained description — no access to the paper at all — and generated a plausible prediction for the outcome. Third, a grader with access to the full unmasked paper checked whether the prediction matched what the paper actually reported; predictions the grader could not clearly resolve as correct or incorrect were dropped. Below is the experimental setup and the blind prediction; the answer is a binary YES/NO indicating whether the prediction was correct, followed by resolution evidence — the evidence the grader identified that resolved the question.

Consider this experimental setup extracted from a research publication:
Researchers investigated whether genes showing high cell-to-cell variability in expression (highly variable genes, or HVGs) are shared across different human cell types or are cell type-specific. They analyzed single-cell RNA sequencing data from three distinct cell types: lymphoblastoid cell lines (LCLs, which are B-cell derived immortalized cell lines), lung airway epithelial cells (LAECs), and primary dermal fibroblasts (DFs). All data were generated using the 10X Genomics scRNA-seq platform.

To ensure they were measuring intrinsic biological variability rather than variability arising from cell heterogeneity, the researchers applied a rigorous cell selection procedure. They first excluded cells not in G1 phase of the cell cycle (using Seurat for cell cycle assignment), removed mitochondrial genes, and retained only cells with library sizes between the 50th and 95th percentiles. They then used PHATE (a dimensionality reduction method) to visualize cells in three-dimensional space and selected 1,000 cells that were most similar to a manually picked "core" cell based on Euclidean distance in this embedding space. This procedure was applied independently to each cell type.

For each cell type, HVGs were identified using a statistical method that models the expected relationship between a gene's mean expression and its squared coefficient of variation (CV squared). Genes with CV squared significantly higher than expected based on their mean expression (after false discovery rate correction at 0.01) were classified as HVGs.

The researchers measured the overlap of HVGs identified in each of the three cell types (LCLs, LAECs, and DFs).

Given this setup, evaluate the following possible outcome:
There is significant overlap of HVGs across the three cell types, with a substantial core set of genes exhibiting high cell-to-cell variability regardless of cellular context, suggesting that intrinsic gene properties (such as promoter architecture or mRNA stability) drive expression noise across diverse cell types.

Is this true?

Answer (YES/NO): NO